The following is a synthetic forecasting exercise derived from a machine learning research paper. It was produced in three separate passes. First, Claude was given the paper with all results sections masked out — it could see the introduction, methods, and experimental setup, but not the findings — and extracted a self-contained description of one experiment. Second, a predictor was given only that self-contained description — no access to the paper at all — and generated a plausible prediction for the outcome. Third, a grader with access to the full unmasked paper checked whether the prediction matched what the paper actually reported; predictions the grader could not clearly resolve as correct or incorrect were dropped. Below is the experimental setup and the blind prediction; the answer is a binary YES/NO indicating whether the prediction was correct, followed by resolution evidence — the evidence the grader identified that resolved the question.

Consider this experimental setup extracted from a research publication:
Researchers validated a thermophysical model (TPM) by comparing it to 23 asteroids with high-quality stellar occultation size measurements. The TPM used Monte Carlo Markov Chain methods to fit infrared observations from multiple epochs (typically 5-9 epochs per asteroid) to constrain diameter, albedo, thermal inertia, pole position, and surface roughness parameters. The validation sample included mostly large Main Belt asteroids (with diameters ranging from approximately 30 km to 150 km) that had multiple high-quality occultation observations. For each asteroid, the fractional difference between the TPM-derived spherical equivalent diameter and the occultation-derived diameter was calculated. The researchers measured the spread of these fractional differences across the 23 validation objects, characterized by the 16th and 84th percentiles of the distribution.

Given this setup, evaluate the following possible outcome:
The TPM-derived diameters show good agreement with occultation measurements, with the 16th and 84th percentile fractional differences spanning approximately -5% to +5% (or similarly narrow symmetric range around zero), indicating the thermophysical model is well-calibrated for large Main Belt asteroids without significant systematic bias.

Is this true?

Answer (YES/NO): NO